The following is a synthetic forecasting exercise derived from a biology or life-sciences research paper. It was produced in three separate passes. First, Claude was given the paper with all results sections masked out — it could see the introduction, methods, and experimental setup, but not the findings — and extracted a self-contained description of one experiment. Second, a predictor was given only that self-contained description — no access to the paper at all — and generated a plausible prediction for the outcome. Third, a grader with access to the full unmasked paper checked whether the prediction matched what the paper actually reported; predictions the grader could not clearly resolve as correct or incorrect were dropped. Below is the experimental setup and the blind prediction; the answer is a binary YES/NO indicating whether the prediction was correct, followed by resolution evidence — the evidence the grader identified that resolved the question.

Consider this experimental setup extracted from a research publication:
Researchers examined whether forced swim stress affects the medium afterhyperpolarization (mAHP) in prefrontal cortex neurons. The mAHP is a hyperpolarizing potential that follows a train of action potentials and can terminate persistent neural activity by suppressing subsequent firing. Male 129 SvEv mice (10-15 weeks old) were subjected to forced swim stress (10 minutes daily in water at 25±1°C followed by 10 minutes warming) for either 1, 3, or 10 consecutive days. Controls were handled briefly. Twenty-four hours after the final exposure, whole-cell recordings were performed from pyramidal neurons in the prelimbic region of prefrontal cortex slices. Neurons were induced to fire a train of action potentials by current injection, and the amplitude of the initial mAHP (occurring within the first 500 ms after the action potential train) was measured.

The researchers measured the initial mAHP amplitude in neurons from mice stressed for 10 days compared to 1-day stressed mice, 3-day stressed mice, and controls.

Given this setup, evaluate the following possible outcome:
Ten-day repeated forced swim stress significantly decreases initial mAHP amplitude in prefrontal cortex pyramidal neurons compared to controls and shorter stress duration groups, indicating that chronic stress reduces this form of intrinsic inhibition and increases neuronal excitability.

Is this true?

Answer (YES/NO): NO